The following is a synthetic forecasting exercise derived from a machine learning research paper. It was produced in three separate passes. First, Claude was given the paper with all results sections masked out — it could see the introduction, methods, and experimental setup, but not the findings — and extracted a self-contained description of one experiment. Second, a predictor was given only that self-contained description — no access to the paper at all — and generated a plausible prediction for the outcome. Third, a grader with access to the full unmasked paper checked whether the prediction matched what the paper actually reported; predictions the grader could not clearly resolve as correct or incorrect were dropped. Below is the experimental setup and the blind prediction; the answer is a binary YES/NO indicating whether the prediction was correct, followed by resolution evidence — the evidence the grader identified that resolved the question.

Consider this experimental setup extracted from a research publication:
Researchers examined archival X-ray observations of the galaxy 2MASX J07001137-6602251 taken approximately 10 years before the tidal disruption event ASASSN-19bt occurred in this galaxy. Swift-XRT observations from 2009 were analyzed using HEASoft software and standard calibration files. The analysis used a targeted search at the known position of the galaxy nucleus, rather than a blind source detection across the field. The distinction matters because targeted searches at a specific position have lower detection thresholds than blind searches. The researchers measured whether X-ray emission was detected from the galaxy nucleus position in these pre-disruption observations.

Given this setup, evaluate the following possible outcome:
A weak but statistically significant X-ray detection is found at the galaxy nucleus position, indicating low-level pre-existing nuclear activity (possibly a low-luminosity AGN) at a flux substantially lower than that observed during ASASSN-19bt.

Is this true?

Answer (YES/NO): NO